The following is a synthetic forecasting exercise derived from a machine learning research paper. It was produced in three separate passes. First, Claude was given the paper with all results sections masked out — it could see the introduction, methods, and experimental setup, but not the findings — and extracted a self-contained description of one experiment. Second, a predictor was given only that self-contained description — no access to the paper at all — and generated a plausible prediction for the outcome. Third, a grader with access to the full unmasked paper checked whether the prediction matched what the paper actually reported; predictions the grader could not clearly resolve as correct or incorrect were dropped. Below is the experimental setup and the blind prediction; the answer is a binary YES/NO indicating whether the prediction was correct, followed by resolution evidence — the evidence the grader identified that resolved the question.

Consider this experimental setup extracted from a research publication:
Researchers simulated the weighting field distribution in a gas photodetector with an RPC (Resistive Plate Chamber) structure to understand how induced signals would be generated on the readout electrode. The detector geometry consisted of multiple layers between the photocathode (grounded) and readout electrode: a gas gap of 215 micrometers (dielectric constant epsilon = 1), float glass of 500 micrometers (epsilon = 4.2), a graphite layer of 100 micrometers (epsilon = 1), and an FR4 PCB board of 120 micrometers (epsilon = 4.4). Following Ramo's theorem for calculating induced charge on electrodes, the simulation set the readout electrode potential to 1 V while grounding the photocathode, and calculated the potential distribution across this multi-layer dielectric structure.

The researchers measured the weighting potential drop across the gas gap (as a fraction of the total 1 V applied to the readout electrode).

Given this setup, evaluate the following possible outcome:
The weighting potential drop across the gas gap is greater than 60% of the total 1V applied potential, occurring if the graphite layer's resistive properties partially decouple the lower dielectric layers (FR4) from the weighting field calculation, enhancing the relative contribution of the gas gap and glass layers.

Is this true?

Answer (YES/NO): NO